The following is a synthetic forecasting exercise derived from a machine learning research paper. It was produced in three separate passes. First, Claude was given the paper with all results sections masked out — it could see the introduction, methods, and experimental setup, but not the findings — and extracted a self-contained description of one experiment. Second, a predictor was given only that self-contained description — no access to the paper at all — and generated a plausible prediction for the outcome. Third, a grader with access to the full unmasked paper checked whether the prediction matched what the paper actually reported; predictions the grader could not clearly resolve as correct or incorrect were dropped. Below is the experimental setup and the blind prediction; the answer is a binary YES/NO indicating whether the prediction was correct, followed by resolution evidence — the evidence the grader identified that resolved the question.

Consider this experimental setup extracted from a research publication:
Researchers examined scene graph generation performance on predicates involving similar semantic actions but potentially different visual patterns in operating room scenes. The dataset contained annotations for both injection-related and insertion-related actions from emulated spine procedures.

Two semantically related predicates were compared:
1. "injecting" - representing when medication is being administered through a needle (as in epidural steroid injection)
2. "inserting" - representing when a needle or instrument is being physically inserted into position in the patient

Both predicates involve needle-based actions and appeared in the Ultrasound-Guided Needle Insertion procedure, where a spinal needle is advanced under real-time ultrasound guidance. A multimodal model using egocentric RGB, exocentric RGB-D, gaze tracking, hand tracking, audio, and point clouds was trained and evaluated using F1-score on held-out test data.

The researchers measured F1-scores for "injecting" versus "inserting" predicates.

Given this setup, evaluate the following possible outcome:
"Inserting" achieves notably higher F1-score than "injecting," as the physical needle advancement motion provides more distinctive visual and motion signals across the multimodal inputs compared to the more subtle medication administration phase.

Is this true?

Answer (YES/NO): NO